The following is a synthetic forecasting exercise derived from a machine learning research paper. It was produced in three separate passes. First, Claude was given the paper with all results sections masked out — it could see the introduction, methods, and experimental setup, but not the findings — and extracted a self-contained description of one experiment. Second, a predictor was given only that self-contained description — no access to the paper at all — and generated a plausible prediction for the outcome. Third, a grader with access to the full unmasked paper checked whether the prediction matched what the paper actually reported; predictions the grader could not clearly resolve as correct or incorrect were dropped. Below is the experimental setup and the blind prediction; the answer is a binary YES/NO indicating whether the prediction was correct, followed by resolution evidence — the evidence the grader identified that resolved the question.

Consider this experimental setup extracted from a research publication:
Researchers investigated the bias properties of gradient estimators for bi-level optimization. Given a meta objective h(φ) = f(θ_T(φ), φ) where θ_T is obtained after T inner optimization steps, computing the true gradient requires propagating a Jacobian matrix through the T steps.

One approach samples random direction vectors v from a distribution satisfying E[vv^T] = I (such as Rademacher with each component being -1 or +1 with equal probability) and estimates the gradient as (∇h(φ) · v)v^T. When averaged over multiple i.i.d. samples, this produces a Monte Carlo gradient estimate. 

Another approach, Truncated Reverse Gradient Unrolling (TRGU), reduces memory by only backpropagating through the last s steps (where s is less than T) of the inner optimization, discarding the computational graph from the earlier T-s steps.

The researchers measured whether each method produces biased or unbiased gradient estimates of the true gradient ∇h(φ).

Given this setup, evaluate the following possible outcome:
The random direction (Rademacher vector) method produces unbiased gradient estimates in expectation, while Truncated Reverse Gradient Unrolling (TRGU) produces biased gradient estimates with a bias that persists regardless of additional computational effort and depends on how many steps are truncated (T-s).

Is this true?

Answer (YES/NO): YES